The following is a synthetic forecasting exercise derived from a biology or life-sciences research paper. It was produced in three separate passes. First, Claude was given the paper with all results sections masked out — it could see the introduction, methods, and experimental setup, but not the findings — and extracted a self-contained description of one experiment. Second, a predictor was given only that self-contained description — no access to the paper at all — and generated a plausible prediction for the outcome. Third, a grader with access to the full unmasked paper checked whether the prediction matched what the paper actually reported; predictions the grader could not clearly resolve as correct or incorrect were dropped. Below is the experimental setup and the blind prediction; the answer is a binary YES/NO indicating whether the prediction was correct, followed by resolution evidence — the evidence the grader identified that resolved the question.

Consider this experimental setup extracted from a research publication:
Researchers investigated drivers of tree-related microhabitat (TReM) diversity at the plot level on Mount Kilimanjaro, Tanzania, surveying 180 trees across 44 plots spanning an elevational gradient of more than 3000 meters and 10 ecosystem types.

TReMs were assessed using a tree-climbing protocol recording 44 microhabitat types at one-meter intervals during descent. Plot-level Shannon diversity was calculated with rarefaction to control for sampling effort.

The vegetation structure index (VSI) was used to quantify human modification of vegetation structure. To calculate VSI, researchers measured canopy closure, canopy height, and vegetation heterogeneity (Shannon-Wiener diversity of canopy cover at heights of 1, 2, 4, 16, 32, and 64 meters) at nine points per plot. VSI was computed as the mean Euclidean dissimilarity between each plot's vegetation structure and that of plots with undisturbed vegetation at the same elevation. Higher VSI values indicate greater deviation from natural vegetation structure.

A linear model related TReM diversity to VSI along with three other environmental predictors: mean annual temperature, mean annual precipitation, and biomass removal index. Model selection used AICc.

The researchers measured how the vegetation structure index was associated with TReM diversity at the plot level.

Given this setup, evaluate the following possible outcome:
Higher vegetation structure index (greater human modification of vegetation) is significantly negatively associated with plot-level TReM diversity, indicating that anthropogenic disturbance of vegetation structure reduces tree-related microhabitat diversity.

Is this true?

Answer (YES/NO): NO